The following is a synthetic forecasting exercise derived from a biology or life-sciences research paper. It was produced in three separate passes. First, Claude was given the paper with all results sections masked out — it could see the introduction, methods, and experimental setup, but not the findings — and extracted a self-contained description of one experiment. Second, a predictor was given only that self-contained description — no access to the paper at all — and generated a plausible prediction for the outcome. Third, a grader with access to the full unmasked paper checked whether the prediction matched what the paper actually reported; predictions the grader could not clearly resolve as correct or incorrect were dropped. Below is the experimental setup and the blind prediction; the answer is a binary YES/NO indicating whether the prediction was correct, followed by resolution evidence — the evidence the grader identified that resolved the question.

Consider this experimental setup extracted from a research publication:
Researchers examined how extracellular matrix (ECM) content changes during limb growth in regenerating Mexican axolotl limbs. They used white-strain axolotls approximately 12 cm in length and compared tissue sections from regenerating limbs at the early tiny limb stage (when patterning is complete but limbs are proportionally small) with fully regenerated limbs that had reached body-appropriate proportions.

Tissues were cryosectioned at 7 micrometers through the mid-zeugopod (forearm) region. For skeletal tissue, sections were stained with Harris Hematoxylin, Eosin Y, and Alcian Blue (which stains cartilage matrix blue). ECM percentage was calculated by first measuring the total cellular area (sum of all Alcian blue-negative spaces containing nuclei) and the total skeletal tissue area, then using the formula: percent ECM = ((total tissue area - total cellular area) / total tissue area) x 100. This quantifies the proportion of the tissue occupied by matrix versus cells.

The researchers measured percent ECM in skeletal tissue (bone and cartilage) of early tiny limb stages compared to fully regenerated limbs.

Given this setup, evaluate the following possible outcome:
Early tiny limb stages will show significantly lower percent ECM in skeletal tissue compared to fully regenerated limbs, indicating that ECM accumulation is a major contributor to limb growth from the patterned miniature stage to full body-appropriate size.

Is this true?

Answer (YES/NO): NO